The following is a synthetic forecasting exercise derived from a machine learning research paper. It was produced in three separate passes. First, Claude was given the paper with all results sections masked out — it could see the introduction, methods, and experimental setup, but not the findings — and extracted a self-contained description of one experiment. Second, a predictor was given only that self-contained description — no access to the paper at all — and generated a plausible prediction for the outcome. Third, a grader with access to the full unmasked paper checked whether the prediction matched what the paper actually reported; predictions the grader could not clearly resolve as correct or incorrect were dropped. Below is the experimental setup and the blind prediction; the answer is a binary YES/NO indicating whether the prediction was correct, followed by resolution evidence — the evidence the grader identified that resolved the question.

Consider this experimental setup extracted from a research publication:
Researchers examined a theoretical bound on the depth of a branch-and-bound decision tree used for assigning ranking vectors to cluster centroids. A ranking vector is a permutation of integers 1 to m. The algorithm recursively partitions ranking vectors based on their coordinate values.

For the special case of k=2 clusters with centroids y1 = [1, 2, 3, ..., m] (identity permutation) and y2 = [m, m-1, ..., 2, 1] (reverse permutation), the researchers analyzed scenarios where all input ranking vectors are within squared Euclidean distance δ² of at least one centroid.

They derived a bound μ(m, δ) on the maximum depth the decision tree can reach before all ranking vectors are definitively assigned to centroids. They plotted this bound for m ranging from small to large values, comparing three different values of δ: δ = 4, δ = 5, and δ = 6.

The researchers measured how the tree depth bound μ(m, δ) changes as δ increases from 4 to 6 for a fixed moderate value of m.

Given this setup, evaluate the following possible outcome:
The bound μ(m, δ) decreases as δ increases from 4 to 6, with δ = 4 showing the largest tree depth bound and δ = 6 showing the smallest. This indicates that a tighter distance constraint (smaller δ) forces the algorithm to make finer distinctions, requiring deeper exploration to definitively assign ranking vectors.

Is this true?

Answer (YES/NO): NO